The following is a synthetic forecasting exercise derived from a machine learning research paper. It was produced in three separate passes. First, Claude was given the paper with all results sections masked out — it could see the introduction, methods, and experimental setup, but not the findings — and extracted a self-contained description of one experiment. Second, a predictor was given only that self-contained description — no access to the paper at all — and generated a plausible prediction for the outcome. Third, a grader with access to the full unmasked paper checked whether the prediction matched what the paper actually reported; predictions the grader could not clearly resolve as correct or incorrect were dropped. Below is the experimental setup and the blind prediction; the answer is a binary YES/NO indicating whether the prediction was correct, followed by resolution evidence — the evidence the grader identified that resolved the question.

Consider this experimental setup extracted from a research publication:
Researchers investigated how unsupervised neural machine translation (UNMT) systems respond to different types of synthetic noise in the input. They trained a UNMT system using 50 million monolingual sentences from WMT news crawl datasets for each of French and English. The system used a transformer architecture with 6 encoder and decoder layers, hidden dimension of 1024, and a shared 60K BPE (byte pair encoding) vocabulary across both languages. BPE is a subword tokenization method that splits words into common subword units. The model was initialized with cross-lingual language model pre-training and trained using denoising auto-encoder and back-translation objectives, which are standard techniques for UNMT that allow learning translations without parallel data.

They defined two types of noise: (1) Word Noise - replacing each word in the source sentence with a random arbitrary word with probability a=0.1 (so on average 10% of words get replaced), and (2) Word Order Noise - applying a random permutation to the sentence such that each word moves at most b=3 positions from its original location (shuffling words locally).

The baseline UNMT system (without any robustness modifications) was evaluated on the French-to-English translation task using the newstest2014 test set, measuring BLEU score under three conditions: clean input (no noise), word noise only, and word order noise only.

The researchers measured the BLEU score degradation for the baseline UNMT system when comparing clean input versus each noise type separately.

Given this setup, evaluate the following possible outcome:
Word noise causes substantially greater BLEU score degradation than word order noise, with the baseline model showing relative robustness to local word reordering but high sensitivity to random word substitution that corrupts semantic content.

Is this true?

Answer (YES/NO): NO